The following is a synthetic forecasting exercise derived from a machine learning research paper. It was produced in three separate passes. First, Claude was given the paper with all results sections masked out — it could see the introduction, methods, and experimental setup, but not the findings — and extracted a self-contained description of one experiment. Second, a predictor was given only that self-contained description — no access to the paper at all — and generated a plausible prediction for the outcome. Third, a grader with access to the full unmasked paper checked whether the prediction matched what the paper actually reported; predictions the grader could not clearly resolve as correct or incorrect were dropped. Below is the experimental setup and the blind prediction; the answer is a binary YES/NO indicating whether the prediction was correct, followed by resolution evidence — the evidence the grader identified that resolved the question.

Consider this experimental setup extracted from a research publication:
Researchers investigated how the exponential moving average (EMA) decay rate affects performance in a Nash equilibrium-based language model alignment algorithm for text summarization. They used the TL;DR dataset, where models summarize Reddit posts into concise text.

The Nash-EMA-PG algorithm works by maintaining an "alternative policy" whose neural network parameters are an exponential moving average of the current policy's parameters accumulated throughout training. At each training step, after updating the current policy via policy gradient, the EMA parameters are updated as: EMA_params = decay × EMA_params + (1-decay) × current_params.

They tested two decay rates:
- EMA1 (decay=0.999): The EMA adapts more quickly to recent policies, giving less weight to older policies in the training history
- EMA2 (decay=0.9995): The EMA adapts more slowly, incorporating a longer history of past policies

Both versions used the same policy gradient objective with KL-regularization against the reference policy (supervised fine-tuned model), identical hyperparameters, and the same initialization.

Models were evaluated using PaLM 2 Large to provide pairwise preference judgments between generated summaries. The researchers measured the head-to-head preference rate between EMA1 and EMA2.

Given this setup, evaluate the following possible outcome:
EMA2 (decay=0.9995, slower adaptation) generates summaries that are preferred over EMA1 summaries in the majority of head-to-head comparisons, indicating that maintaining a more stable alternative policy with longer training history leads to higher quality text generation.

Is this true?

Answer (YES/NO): YES